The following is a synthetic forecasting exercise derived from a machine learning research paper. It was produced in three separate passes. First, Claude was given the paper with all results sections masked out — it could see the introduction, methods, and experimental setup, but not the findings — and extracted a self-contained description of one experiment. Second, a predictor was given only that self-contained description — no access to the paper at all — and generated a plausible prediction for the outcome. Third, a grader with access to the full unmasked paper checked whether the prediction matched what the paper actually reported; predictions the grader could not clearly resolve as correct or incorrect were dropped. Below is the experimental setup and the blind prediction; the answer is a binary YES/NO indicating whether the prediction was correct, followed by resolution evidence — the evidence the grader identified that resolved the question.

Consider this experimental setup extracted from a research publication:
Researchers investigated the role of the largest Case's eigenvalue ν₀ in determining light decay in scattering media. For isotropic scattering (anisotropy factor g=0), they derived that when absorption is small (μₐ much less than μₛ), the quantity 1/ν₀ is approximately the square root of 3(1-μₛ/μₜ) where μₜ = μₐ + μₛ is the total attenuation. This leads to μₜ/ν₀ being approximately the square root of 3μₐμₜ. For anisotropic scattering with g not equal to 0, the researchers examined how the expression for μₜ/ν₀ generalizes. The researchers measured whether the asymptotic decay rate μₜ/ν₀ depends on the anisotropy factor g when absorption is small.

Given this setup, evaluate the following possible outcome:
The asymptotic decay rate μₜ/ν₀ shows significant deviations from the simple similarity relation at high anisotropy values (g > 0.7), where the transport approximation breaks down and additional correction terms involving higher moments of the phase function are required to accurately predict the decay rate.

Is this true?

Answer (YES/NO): NO